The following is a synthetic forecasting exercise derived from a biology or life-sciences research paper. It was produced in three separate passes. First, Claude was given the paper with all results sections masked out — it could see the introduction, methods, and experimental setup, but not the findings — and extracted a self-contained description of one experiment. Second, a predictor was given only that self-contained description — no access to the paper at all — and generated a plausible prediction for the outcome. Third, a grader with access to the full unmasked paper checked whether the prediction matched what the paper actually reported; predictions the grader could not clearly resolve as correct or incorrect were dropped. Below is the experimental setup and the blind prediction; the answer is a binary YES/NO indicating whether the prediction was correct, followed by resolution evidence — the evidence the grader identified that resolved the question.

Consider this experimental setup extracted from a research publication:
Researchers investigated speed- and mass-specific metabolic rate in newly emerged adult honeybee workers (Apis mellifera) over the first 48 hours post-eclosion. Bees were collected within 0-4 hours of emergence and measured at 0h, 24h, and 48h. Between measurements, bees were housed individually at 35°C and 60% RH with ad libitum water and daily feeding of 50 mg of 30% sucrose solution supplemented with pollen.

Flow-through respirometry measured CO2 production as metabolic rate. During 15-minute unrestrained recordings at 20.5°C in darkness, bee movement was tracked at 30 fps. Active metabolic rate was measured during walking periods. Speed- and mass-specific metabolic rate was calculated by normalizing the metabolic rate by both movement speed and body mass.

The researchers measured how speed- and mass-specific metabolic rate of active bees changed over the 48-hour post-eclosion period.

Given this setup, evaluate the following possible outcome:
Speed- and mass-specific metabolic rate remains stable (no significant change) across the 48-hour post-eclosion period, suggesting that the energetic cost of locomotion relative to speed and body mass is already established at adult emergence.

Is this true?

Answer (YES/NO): NO